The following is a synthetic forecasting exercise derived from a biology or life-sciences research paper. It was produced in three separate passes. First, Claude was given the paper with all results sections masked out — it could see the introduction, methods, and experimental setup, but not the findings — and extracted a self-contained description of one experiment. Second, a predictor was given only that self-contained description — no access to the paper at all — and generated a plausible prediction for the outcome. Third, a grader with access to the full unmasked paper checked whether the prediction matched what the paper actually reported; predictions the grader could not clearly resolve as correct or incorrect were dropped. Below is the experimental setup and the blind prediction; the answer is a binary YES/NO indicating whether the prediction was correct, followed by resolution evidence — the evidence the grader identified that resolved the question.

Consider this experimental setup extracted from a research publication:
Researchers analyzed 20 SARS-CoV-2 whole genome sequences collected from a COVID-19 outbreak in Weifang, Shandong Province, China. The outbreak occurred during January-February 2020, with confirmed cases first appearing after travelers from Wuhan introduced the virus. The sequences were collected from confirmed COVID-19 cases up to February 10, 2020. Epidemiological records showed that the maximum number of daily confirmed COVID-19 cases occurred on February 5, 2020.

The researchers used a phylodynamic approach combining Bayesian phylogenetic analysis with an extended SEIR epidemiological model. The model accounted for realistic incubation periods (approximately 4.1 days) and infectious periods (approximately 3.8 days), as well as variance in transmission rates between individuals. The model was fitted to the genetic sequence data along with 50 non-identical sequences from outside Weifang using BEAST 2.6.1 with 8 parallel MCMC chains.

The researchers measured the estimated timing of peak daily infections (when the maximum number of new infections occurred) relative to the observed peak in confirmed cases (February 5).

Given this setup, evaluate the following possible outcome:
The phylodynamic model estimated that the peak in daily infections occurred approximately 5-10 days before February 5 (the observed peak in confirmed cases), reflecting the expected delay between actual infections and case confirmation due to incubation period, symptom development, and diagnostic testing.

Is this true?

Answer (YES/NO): YES